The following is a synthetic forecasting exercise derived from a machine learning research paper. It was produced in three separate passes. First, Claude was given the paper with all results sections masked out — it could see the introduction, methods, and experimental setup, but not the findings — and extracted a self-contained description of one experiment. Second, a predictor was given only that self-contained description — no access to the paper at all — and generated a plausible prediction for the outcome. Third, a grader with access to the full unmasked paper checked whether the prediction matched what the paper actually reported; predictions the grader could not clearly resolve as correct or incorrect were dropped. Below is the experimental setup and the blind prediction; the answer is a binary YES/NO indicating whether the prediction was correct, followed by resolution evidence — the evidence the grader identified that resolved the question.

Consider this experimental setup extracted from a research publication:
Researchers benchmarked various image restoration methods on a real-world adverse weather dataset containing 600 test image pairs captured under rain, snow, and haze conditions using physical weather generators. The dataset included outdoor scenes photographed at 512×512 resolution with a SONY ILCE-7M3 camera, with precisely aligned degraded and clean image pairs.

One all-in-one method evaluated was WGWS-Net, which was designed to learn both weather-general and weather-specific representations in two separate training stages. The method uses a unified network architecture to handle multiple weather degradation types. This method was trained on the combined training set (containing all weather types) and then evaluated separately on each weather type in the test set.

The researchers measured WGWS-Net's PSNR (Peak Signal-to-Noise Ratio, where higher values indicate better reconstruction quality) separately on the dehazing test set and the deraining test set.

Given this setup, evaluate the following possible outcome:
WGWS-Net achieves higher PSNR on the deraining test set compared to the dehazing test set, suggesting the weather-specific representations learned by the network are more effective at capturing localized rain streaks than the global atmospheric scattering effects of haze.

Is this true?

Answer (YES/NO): YES